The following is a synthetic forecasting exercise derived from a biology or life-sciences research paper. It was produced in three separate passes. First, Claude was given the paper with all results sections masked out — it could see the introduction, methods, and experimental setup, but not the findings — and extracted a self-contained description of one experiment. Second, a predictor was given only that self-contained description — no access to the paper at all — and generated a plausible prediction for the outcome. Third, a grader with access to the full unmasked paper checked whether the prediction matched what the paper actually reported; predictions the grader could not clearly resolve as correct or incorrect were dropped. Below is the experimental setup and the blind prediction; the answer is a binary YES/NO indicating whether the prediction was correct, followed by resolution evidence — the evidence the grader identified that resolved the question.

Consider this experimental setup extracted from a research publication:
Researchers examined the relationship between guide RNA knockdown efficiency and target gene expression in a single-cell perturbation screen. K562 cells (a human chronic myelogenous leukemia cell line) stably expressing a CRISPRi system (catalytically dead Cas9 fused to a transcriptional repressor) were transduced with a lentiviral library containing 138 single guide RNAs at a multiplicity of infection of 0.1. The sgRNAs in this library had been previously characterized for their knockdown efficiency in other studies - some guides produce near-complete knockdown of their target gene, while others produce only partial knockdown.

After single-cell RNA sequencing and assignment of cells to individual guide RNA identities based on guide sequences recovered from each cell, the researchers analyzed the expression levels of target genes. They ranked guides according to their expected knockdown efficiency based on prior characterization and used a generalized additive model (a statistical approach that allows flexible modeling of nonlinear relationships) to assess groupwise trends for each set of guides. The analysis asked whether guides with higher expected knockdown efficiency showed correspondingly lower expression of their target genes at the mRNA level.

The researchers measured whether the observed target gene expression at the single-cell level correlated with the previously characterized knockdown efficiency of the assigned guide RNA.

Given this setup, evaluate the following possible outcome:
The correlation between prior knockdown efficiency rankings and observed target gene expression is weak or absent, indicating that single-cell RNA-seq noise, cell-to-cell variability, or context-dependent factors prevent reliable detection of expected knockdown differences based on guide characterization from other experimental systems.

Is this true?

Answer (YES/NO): NO